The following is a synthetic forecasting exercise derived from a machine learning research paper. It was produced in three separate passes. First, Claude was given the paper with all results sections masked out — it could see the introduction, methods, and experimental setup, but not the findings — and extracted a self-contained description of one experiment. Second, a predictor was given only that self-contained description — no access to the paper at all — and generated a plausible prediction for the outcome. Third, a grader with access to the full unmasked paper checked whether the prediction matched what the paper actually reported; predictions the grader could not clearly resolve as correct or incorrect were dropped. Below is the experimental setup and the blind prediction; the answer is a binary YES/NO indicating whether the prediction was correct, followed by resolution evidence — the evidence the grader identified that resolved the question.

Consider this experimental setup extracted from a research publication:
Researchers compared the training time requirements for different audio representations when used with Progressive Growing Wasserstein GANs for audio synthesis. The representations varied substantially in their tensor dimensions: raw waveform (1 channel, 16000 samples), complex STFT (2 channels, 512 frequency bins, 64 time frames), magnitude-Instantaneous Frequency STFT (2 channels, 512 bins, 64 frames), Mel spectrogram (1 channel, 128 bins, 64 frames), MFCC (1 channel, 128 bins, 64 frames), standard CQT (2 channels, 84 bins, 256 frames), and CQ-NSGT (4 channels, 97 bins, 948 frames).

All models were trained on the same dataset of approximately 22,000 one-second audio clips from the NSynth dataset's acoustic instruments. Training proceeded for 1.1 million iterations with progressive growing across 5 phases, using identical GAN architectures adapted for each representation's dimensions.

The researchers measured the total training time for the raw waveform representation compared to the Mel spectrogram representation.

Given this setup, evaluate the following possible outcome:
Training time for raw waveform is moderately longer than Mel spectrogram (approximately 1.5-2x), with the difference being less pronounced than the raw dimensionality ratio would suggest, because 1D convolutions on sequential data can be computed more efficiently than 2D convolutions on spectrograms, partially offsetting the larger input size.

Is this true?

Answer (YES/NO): NO